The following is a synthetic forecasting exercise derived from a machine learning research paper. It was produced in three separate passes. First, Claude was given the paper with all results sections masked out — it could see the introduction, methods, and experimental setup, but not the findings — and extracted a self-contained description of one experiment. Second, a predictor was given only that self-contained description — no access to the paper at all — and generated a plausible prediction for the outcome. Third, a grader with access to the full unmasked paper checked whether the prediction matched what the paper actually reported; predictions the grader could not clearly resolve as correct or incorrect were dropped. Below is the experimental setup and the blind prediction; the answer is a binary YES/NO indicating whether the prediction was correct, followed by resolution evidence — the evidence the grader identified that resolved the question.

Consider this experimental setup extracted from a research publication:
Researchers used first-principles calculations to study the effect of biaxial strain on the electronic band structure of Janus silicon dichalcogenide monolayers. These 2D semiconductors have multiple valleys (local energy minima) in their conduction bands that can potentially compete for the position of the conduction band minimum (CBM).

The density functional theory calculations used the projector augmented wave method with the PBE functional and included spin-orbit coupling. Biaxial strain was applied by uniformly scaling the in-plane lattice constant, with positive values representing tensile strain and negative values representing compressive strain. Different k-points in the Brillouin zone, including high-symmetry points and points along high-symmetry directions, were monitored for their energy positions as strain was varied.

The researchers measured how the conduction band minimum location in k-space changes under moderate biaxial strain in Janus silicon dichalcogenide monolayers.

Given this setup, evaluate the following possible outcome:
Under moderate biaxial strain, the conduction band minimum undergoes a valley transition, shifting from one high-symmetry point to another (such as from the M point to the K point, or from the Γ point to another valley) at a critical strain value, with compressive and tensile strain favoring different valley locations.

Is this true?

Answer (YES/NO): NO